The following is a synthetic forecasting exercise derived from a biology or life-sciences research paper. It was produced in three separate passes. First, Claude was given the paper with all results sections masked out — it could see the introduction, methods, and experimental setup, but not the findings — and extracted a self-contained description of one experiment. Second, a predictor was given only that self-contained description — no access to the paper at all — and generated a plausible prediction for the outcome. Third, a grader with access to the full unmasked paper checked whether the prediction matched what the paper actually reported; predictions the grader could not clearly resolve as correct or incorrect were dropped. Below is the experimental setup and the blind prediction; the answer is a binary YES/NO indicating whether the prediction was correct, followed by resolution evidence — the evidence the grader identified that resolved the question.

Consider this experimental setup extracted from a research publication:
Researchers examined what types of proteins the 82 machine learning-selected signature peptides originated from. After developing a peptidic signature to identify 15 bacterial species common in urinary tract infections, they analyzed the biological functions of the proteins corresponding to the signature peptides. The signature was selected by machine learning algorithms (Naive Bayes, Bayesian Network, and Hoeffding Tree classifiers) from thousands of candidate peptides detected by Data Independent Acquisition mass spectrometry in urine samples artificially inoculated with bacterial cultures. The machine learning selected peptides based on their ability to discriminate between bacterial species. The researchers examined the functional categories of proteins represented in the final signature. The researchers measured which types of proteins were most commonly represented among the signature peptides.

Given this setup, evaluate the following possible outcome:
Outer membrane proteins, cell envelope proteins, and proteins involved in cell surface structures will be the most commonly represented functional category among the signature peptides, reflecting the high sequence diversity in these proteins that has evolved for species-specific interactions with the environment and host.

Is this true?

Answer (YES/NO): NO